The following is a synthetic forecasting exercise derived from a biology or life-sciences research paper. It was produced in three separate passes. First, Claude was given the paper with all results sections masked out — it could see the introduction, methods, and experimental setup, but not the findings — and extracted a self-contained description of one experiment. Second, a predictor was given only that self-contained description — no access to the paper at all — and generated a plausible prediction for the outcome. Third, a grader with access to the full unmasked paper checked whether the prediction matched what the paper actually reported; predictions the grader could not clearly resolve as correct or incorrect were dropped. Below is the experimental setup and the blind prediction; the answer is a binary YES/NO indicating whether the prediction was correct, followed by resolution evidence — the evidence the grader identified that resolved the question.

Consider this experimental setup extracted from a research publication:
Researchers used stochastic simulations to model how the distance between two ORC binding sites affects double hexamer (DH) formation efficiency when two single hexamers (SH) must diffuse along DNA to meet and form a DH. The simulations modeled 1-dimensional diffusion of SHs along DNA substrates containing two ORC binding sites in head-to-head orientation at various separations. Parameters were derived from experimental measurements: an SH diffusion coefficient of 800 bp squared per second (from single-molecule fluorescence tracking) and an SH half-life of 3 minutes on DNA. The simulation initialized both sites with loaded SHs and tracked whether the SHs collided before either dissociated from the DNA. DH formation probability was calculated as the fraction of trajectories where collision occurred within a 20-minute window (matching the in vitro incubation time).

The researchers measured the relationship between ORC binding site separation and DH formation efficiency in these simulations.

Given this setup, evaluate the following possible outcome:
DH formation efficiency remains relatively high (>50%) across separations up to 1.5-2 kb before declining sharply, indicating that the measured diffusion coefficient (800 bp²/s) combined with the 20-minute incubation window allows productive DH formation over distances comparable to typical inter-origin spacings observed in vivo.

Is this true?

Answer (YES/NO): NO